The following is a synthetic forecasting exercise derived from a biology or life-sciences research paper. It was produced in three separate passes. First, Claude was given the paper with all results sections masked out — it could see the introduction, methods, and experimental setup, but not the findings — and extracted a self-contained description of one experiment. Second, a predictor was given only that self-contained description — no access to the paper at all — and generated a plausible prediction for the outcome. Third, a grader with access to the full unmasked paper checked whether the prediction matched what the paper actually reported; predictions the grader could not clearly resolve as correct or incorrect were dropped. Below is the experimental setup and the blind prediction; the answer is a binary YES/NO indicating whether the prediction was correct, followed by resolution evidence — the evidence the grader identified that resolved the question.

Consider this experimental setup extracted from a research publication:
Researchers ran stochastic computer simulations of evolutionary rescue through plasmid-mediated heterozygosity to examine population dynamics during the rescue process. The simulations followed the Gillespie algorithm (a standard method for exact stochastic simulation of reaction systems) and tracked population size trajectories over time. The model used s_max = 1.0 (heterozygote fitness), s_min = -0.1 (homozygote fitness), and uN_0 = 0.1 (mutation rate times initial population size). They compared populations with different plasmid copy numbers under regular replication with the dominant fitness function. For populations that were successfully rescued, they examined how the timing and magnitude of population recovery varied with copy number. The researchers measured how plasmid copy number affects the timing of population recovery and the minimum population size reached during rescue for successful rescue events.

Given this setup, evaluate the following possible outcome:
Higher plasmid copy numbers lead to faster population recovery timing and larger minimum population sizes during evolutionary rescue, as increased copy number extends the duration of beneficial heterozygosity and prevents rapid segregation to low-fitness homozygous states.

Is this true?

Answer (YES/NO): YES